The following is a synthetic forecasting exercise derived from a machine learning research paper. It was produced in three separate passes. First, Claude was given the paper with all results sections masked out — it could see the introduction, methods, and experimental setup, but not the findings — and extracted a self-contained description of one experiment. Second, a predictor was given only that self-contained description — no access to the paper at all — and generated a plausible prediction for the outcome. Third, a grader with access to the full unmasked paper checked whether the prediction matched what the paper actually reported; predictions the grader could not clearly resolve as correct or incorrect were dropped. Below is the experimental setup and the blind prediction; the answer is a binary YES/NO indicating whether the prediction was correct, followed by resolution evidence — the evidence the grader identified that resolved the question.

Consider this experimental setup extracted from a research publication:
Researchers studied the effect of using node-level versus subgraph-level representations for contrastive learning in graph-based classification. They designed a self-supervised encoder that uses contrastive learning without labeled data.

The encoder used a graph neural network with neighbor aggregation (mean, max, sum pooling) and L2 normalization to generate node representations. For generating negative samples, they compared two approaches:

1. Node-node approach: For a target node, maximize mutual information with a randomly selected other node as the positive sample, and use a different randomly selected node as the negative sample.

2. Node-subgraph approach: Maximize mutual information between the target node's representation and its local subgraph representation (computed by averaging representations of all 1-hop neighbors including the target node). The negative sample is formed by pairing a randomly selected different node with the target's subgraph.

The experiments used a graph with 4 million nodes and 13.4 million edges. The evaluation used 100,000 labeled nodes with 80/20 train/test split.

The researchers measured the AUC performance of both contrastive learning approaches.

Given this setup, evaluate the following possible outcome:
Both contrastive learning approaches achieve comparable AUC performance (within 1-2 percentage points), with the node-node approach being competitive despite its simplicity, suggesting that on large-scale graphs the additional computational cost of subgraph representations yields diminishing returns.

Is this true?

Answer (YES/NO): NO